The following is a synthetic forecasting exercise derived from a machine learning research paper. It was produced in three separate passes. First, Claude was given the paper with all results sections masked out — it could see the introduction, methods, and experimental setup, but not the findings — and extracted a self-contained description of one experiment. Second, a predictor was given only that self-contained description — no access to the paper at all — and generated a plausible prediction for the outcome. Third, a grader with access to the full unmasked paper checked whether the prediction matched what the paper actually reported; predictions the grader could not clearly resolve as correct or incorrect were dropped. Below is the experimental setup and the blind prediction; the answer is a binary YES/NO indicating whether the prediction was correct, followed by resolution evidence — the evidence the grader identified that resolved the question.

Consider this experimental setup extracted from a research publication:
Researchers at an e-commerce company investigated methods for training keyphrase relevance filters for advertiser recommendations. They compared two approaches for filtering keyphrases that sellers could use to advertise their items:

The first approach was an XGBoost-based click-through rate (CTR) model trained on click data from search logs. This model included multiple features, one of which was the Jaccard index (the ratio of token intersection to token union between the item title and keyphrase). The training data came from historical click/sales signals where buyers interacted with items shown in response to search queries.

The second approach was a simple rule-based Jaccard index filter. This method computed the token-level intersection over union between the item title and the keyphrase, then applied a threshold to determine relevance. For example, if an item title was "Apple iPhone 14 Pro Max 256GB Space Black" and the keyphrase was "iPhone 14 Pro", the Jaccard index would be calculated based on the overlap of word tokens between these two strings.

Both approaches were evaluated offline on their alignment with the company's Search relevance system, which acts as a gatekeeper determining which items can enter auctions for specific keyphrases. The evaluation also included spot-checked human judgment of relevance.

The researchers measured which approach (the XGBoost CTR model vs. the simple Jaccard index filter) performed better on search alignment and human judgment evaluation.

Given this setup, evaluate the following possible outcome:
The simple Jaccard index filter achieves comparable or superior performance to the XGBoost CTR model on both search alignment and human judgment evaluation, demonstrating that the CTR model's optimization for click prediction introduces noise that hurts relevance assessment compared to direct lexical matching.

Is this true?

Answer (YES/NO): YES